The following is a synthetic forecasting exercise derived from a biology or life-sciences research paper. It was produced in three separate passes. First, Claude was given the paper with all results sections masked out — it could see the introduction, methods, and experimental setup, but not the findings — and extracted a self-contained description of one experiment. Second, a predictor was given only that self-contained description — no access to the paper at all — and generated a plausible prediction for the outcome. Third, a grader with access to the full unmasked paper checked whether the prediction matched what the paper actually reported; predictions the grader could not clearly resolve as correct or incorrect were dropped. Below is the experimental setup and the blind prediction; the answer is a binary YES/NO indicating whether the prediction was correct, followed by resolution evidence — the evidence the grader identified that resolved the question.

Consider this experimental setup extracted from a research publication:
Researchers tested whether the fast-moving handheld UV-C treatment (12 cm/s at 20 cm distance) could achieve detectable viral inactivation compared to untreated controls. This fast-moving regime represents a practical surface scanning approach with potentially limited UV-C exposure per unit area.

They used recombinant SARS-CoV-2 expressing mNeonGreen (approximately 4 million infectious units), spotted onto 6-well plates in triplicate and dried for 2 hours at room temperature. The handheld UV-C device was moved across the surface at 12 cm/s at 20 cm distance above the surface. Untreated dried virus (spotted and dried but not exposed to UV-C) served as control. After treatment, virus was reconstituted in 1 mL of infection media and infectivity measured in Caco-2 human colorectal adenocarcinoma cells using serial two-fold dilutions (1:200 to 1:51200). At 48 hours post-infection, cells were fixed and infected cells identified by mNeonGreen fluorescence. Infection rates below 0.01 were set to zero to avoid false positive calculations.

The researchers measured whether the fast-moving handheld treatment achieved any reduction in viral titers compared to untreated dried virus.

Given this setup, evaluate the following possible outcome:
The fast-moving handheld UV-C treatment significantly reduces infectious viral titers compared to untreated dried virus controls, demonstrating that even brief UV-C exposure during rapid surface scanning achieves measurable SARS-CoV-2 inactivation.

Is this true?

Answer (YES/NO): YES